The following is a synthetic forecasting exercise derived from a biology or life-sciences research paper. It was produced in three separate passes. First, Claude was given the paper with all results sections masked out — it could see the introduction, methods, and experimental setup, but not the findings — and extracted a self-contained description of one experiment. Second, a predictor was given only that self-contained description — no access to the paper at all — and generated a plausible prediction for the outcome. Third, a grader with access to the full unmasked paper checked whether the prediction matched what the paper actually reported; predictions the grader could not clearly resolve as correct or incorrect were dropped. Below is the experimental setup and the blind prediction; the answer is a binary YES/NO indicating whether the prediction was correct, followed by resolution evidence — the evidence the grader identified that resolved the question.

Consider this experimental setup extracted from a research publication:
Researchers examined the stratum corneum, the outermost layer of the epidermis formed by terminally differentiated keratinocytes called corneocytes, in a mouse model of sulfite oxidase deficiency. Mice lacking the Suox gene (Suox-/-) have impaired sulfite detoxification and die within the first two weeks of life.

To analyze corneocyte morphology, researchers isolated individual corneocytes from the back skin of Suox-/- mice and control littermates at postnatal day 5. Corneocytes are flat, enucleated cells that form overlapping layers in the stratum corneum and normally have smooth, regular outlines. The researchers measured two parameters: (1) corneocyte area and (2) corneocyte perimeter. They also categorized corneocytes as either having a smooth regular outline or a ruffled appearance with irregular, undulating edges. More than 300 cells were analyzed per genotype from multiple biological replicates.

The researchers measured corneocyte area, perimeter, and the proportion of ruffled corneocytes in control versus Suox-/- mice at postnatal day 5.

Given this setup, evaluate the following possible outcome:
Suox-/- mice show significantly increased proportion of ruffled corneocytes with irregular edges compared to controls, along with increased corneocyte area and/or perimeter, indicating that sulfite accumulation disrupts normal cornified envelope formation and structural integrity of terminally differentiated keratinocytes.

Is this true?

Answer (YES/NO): YES